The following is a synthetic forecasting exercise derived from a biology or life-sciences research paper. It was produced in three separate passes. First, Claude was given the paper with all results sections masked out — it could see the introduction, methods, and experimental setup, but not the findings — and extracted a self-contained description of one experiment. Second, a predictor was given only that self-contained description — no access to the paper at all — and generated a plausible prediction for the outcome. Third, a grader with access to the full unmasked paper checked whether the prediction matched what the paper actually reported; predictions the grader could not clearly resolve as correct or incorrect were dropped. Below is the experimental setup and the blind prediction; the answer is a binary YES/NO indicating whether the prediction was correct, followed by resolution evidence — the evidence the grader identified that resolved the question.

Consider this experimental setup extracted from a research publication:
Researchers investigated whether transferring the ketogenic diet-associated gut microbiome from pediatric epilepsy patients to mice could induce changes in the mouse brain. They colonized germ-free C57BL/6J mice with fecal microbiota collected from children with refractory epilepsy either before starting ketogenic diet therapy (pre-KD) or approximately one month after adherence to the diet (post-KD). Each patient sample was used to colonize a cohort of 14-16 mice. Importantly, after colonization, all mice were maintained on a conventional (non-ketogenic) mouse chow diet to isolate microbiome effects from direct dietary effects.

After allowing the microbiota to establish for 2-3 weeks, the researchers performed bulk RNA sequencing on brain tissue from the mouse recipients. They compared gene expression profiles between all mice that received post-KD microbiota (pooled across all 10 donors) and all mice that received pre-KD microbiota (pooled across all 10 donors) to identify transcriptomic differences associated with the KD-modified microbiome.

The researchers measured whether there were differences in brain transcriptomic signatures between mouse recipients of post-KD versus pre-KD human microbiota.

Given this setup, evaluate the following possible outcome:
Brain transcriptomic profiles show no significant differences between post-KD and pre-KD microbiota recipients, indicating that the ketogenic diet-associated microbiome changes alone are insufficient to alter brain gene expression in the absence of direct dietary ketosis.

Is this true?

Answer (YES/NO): NO